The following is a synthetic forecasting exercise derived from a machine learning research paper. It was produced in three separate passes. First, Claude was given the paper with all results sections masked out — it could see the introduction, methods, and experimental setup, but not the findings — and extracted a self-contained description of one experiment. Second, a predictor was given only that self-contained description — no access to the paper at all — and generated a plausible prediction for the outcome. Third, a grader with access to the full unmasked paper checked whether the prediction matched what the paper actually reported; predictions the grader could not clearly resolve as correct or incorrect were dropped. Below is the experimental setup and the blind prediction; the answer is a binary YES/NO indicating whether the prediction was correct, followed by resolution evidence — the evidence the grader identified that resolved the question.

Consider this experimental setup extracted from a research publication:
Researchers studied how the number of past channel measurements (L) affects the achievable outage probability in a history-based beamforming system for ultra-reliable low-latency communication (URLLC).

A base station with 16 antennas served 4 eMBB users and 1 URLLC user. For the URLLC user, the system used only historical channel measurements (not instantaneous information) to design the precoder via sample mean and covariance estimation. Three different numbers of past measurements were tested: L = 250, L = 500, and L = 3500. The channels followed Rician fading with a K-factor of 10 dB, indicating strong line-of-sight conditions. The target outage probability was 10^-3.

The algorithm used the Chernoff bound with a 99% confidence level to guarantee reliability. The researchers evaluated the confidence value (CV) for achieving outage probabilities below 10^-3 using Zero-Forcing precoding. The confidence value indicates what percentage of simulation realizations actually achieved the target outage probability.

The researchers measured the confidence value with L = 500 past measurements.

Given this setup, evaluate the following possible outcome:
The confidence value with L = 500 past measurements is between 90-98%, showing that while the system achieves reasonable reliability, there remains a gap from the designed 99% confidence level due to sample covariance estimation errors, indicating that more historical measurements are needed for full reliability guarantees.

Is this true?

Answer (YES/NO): NO